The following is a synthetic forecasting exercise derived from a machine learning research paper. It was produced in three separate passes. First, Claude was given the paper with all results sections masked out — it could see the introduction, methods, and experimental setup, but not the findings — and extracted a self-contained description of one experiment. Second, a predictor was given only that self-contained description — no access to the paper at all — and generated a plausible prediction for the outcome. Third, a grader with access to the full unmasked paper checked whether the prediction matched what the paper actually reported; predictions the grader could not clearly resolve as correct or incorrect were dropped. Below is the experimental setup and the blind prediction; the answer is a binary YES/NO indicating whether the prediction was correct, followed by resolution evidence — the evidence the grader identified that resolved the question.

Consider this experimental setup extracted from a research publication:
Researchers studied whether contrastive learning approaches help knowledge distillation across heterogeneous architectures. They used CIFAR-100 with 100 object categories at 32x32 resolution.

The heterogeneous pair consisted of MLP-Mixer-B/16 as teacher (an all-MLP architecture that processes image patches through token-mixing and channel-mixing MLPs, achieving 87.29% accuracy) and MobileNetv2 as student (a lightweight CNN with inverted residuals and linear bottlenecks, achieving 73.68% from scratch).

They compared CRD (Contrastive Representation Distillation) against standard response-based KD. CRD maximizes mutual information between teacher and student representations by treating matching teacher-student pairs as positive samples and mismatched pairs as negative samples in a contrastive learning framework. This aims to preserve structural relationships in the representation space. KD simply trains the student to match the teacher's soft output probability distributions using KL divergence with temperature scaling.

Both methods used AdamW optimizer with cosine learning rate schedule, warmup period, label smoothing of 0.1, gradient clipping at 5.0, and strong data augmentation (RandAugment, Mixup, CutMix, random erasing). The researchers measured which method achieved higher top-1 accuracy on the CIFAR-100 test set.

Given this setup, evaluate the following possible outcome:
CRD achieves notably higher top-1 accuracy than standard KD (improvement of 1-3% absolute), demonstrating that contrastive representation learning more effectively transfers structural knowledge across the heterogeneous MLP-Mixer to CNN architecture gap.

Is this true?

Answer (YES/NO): NO